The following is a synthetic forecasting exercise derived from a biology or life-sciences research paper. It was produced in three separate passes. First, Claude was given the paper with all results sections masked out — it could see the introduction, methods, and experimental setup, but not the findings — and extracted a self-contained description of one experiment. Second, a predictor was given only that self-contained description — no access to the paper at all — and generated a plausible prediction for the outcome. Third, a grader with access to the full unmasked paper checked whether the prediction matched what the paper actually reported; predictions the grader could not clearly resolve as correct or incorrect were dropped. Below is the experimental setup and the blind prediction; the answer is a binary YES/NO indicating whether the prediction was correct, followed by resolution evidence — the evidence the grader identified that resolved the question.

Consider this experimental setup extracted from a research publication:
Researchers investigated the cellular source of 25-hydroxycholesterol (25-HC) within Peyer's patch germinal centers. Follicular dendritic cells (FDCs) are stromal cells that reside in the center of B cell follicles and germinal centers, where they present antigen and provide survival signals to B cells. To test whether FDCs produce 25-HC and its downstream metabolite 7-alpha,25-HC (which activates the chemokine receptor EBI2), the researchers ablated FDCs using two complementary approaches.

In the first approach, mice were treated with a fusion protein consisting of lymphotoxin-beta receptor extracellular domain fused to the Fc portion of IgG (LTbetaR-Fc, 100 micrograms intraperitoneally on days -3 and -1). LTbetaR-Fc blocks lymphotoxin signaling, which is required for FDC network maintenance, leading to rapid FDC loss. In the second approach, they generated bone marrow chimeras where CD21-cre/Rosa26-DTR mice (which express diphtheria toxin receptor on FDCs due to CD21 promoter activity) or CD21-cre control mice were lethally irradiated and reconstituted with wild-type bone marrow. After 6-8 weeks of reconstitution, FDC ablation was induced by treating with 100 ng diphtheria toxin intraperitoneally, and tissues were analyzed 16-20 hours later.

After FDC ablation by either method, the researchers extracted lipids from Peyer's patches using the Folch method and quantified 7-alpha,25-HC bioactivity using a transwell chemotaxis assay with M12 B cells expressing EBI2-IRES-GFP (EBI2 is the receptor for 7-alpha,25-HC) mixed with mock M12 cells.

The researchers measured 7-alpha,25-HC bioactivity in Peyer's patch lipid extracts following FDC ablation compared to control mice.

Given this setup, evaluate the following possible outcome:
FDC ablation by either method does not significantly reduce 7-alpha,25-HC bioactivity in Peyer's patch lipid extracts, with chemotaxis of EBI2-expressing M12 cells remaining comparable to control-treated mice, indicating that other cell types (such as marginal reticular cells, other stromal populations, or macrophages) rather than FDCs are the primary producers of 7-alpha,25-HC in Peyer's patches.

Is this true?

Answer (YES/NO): YES